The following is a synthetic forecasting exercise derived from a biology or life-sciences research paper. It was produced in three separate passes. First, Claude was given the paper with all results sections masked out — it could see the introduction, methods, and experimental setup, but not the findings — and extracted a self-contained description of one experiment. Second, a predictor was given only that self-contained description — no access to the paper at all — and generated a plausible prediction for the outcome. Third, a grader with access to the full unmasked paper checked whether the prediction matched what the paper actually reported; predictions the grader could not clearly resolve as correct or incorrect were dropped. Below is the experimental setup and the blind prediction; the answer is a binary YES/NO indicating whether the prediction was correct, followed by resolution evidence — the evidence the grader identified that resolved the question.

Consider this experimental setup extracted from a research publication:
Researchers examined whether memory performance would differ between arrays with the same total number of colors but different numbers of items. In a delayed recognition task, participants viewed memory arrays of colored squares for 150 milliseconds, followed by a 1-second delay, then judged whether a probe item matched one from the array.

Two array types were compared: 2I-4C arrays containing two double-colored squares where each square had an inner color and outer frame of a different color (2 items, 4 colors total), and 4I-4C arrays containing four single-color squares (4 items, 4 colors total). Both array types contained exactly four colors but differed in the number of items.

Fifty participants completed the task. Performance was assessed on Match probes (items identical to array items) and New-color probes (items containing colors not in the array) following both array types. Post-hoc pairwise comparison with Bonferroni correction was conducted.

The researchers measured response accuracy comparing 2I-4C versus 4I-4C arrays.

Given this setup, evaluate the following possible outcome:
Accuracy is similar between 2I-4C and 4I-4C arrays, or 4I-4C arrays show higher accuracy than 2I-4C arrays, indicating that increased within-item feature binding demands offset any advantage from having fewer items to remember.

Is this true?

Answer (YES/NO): YES